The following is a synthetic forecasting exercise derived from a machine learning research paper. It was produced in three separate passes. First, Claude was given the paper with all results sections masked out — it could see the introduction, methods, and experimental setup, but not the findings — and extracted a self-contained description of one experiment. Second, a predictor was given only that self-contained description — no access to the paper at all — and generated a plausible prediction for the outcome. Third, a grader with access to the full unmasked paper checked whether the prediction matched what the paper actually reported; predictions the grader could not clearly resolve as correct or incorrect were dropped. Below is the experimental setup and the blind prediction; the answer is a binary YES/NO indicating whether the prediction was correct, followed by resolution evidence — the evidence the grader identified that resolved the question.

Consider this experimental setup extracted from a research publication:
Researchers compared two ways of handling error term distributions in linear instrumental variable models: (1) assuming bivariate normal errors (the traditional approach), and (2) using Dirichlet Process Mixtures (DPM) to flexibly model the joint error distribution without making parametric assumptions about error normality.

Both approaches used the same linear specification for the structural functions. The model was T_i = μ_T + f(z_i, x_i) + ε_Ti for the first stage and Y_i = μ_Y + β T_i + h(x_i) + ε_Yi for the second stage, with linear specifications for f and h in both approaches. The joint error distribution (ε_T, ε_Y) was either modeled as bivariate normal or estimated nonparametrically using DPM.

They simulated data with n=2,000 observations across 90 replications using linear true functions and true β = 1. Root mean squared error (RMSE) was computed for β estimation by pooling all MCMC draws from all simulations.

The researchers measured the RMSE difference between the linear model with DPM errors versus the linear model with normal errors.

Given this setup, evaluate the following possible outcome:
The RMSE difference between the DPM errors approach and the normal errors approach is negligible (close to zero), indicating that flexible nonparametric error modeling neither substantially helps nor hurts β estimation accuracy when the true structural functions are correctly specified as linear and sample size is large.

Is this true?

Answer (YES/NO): YES